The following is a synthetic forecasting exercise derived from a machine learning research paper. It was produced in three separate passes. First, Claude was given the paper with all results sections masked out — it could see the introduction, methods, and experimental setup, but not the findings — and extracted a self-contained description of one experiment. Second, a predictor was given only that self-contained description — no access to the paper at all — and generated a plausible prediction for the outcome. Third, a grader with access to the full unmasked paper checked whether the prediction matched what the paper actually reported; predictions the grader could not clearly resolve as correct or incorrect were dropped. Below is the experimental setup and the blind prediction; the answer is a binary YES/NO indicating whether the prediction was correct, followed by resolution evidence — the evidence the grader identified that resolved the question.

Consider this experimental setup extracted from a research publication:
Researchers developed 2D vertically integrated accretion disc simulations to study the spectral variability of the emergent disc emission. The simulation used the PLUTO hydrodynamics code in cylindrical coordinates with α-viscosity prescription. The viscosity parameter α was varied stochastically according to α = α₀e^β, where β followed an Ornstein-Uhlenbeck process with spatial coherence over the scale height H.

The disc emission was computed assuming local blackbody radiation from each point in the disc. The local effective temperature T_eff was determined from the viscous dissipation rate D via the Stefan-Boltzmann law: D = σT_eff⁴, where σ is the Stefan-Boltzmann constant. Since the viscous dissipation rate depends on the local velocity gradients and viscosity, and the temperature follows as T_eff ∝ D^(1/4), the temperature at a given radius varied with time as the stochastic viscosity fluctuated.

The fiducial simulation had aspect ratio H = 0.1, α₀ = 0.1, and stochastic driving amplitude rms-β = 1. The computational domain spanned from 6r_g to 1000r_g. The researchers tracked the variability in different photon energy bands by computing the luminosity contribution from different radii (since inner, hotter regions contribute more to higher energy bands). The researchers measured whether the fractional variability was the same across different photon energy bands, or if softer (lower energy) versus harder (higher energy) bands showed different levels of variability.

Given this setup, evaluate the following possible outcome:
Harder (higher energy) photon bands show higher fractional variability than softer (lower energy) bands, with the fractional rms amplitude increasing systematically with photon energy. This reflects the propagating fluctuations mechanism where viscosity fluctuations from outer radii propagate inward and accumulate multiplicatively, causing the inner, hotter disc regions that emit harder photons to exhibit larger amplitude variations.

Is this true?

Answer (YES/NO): NO